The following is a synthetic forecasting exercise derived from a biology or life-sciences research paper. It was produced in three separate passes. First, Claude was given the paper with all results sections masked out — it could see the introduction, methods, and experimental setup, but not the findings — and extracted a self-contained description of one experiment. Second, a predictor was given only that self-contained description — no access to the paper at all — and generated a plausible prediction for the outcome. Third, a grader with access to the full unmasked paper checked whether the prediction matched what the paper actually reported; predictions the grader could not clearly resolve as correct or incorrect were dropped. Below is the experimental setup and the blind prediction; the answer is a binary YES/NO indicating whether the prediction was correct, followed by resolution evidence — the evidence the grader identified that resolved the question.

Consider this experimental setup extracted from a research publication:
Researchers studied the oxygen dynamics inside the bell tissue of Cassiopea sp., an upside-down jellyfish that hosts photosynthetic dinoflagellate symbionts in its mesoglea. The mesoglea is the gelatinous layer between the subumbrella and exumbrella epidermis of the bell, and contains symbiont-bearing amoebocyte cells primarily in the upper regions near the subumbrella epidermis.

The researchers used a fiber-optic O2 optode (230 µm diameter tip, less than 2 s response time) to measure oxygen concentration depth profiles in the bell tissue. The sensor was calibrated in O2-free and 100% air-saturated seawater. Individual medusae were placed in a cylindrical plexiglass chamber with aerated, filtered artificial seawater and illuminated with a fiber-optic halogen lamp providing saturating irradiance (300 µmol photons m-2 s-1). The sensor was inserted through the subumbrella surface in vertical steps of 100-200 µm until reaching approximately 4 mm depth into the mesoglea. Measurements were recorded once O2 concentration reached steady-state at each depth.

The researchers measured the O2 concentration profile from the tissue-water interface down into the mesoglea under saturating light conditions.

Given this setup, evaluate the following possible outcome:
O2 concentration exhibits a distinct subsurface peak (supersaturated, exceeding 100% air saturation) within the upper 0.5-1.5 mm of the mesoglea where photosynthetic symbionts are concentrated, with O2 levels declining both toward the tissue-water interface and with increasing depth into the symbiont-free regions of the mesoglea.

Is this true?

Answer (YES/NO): NO